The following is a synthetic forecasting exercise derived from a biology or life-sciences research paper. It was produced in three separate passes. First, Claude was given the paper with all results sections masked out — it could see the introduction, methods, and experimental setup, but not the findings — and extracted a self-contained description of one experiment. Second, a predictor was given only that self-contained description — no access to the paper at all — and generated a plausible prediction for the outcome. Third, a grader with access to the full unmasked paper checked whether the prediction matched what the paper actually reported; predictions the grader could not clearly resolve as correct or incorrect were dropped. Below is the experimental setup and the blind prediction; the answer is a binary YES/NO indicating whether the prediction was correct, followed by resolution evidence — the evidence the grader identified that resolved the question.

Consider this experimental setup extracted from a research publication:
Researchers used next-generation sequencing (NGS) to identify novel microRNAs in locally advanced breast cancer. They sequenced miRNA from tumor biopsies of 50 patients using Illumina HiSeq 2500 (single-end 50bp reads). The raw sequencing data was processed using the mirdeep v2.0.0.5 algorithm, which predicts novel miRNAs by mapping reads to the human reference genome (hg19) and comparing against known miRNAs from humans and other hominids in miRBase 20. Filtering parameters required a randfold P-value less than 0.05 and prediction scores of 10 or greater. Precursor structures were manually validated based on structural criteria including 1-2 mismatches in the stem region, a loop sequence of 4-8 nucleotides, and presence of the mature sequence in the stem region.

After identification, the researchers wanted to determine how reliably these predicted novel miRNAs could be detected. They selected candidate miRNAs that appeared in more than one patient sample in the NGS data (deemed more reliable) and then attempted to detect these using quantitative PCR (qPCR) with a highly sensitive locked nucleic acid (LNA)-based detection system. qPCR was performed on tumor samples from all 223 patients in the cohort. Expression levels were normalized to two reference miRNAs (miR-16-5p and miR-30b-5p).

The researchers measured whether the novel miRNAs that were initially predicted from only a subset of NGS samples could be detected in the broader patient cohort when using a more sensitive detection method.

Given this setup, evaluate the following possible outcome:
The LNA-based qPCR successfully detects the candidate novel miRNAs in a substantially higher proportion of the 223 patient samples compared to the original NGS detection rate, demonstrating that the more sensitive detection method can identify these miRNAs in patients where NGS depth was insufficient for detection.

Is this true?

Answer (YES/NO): YES